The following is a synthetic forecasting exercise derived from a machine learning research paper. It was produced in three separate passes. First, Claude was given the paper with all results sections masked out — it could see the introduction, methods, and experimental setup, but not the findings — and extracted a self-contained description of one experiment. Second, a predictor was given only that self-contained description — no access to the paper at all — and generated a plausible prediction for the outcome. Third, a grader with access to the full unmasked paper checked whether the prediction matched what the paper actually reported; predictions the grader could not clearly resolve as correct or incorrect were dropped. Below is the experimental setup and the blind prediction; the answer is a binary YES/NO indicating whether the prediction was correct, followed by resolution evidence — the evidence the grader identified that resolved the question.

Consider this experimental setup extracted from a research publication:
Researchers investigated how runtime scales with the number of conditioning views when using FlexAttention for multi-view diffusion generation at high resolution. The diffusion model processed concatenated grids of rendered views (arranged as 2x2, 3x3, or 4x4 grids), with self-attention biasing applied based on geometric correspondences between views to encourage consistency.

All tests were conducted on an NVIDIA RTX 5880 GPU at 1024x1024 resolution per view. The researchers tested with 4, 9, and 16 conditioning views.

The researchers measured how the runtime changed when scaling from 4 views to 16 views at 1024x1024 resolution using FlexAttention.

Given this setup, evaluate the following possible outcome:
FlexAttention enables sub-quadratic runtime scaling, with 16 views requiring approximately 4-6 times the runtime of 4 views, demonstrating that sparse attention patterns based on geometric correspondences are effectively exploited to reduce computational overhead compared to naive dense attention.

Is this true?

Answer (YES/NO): NO